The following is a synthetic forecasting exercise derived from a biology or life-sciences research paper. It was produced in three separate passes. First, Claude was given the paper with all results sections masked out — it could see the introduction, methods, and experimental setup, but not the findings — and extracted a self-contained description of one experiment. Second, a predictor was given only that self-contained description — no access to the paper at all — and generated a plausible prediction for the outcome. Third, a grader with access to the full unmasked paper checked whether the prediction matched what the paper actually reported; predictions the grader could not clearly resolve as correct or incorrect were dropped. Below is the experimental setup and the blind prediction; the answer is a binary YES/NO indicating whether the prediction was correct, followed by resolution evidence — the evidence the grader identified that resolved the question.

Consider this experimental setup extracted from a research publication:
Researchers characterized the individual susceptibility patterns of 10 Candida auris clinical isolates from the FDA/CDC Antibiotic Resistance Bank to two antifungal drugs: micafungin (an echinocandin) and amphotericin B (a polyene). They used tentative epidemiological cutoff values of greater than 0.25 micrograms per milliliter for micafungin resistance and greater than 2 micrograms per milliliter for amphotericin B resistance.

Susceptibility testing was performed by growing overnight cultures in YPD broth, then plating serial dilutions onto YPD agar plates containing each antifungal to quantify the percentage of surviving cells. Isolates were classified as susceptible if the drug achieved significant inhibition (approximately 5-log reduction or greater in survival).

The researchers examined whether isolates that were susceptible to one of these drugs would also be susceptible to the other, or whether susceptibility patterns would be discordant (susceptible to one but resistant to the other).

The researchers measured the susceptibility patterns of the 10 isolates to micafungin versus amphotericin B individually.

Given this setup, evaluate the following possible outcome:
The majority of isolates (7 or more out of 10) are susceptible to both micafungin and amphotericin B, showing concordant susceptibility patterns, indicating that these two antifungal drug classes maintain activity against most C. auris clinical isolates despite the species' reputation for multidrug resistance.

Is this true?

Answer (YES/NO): NO